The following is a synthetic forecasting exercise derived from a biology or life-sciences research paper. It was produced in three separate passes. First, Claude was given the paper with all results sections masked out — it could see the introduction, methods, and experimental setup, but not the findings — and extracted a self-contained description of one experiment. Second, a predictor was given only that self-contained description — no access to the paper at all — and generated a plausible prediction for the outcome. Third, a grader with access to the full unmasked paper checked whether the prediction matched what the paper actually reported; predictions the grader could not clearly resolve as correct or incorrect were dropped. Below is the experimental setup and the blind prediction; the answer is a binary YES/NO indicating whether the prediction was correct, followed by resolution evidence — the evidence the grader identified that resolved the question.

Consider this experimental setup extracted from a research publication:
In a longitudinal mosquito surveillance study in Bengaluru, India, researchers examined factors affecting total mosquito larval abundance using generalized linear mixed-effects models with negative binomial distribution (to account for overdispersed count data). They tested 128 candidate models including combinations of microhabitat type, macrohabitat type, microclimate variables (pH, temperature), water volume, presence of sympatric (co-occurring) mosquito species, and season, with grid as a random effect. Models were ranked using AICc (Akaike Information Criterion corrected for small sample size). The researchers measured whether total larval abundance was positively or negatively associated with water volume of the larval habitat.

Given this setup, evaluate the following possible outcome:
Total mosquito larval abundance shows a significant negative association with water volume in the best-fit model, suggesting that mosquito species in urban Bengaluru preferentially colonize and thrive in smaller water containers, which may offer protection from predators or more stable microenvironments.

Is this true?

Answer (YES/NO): YES